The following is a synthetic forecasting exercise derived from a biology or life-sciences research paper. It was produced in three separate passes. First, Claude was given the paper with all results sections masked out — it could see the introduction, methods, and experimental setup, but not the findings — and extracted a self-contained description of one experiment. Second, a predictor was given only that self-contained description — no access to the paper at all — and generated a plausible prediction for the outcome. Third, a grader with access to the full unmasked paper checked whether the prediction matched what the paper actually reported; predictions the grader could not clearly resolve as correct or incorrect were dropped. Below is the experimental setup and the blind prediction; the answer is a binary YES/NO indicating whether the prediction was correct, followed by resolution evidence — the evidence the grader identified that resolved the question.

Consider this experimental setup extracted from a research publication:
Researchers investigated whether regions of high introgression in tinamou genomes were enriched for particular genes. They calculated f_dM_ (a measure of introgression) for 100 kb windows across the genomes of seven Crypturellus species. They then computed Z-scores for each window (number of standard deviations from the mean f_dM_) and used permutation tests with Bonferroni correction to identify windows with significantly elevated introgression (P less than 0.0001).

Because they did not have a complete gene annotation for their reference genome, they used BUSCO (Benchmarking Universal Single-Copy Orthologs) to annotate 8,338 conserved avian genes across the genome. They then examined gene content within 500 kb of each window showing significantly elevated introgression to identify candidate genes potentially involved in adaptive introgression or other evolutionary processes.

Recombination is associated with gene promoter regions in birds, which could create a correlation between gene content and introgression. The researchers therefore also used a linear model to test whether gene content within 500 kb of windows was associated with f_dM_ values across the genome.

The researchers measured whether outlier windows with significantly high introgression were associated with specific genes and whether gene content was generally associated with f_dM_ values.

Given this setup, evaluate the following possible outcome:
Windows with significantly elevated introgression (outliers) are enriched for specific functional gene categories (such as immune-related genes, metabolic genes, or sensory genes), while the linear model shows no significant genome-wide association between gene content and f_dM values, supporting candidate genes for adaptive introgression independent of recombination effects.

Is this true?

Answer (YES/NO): NO